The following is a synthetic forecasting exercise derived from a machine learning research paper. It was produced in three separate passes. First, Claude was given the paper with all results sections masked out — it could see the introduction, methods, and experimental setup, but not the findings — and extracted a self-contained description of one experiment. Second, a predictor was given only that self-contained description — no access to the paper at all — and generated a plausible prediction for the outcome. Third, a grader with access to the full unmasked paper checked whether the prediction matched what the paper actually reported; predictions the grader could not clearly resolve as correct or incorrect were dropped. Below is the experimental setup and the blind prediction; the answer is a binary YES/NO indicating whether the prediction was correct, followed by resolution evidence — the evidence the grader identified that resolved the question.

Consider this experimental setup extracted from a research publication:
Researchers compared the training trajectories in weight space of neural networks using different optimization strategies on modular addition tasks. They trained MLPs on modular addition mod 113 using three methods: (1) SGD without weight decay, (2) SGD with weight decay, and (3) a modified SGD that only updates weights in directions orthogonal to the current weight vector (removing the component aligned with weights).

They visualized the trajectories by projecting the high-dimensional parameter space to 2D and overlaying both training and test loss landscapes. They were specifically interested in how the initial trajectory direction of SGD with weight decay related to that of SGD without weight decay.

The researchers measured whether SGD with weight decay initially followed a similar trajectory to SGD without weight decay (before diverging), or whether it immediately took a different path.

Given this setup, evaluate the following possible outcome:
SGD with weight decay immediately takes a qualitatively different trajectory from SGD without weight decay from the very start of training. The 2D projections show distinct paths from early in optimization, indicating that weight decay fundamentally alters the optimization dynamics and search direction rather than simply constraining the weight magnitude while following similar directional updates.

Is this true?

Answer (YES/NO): NO